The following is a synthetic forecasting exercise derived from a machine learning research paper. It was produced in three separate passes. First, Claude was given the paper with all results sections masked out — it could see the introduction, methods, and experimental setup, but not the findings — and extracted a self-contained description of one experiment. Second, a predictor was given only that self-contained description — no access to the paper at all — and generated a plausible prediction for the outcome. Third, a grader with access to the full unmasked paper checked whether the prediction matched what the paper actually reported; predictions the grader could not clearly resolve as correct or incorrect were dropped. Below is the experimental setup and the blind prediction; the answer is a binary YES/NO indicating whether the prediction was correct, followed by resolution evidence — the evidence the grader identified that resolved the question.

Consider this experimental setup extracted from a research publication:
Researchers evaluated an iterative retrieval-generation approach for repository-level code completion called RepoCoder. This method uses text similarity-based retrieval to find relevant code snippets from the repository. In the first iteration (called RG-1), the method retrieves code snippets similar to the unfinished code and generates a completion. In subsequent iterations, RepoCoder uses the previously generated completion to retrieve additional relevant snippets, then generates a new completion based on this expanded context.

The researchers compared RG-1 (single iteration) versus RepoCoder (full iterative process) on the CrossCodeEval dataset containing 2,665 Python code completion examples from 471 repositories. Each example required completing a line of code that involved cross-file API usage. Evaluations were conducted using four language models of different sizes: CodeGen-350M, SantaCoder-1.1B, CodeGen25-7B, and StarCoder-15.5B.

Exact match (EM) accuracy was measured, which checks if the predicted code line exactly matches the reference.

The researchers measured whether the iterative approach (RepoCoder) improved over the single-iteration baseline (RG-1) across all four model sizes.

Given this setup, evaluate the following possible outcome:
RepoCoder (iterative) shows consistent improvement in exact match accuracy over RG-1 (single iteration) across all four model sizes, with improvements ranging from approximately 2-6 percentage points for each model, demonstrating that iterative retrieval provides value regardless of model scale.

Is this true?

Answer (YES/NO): NO